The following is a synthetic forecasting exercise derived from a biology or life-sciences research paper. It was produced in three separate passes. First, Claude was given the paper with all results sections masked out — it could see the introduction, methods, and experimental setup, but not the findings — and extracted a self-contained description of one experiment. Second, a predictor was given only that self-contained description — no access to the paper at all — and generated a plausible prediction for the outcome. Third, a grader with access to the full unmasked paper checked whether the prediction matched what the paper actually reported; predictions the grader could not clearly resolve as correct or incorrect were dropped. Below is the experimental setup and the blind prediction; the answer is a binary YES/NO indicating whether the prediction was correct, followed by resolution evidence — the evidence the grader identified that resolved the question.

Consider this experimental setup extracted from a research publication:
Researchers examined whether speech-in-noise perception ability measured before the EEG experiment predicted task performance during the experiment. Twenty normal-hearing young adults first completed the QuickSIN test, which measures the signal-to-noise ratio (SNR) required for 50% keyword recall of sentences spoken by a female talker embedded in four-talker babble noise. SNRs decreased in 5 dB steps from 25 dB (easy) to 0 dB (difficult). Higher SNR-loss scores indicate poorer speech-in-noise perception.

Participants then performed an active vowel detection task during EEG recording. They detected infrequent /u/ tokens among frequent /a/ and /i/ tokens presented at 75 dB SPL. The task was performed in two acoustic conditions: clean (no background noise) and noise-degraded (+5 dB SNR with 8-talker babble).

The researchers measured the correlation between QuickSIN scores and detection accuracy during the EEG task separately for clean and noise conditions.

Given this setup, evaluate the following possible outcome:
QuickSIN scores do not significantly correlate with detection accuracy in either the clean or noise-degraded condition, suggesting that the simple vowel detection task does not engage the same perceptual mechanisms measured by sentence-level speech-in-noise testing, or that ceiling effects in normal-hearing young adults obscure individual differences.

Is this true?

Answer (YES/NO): NO